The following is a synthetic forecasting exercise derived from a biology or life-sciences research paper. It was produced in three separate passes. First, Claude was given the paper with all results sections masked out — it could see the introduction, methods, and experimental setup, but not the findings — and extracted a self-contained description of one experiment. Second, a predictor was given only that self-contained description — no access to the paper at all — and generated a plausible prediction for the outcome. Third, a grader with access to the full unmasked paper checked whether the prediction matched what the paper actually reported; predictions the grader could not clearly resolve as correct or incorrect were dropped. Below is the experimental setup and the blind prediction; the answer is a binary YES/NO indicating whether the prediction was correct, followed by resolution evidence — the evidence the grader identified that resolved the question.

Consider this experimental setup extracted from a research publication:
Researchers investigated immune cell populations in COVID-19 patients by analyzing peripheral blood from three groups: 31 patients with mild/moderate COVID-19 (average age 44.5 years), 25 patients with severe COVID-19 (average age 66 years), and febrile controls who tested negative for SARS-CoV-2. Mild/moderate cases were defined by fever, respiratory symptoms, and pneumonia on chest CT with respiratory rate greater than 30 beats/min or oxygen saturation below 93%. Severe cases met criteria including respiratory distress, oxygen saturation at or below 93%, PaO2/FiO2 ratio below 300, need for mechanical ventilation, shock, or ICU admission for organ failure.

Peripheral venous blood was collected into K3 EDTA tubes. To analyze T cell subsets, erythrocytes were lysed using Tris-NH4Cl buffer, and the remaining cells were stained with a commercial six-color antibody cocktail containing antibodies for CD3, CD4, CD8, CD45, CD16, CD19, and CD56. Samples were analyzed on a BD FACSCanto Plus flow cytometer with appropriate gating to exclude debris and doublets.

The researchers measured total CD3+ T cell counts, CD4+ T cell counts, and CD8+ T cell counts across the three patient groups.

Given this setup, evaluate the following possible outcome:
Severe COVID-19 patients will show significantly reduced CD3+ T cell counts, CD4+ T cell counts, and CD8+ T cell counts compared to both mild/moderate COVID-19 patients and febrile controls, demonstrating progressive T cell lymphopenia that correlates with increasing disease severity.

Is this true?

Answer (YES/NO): NO